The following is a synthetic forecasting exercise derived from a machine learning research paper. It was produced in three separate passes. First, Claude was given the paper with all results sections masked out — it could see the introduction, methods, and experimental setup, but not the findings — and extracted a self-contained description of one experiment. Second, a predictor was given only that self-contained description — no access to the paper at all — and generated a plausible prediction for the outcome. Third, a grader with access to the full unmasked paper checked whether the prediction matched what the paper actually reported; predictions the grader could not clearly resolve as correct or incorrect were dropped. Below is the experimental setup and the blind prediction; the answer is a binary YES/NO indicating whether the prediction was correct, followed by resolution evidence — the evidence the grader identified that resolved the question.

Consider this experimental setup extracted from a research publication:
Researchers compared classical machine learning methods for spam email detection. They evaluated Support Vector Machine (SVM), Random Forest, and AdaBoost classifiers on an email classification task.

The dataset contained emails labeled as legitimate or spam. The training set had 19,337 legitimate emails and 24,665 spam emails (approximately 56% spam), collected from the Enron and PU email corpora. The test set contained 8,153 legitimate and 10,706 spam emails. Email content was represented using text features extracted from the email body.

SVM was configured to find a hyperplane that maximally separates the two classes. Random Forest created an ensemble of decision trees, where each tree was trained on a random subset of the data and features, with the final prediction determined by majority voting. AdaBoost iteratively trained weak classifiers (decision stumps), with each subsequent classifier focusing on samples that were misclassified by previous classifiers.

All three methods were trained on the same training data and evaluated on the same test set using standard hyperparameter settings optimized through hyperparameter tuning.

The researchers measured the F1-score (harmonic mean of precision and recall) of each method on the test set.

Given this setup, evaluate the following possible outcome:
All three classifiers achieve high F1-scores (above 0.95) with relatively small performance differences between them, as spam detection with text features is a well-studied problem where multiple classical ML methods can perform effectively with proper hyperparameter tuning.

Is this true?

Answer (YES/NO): NO